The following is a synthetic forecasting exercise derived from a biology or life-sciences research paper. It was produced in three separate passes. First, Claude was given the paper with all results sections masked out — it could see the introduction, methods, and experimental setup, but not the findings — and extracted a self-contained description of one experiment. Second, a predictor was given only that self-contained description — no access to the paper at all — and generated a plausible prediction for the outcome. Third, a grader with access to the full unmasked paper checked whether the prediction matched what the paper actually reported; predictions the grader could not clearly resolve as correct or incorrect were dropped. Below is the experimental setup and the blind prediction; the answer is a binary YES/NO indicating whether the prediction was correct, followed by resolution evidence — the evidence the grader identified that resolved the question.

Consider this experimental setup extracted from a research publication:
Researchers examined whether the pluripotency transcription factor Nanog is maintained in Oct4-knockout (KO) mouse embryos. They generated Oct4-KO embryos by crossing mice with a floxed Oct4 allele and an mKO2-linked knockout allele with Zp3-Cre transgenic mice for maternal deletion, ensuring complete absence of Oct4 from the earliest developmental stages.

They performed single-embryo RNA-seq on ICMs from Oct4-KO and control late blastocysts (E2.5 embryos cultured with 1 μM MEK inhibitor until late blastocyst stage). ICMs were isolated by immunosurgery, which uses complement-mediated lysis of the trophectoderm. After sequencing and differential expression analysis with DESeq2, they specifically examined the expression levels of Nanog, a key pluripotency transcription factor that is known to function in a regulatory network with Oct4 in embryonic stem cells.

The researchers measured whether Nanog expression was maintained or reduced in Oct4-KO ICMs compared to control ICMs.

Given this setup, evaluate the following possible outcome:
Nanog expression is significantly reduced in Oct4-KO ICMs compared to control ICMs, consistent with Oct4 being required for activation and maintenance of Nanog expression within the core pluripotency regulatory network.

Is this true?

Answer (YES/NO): YES